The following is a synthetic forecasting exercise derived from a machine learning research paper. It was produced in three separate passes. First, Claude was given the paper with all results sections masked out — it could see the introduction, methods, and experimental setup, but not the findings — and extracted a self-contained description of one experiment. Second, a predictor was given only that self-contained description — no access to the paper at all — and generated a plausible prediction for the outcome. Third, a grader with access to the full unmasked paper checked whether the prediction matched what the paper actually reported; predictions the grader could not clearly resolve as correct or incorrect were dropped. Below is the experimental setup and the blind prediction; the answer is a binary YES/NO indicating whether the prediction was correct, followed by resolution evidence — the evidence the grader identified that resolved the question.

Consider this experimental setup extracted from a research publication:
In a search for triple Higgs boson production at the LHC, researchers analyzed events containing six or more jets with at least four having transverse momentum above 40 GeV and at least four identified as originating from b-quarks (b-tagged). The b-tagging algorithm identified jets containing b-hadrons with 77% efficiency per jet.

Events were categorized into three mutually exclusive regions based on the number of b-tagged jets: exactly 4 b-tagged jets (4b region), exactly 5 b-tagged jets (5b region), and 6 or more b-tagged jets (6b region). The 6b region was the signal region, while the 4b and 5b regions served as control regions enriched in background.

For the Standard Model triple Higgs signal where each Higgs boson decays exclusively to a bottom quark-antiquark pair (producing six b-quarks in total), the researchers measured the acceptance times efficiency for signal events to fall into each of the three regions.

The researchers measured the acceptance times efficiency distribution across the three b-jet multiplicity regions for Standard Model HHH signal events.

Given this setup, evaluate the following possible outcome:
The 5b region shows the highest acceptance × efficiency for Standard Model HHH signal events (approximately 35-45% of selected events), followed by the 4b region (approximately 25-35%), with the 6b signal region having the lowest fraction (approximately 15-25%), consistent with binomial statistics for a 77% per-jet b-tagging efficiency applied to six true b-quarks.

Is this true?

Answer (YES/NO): NO